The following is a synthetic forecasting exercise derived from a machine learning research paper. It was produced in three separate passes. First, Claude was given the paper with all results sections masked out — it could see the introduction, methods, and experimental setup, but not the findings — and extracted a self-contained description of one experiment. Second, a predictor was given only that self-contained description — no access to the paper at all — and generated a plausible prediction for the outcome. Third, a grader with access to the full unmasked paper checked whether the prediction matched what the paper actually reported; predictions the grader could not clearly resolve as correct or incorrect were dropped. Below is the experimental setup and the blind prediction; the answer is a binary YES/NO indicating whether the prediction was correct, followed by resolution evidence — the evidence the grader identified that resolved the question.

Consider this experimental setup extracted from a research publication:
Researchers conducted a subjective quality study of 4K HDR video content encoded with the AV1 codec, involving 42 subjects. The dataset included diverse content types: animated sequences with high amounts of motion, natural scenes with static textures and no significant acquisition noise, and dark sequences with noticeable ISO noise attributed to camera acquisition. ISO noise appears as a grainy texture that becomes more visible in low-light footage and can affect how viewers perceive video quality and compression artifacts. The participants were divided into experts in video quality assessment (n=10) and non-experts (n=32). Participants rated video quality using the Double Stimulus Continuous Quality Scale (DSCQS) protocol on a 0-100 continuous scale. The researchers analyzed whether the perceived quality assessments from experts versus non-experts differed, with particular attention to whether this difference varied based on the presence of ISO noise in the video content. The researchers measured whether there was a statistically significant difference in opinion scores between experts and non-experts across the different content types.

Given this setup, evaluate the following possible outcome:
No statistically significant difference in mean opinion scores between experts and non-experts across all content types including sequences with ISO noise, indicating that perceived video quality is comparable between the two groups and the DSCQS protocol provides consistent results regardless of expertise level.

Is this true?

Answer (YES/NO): NO